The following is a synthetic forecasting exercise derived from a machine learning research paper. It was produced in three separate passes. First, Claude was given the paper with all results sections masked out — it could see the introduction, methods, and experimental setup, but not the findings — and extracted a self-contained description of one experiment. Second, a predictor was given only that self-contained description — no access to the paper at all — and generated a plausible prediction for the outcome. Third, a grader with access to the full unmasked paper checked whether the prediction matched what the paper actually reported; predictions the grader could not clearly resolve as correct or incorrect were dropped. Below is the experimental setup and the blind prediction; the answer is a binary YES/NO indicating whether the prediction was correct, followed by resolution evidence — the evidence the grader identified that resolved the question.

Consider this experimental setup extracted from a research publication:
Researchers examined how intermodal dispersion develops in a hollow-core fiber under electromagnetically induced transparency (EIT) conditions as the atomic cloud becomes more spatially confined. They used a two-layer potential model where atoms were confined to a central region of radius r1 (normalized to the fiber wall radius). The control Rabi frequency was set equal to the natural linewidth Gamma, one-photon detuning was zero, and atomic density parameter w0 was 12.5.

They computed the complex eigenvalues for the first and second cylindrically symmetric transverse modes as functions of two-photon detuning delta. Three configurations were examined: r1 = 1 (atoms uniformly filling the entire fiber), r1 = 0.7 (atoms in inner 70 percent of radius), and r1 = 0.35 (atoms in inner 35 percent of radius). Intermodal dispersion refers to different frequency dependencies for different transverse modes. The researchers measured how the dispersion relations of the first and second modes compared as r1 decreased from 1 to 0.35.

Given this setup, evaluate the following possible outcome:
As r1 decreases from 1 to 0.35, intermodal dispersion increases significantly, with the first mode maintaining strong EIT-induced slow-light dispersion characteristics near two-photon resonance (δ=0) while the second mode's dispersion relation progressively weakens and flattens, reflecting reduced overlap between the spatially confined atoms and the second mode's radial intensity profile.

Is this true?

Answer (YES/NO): NO